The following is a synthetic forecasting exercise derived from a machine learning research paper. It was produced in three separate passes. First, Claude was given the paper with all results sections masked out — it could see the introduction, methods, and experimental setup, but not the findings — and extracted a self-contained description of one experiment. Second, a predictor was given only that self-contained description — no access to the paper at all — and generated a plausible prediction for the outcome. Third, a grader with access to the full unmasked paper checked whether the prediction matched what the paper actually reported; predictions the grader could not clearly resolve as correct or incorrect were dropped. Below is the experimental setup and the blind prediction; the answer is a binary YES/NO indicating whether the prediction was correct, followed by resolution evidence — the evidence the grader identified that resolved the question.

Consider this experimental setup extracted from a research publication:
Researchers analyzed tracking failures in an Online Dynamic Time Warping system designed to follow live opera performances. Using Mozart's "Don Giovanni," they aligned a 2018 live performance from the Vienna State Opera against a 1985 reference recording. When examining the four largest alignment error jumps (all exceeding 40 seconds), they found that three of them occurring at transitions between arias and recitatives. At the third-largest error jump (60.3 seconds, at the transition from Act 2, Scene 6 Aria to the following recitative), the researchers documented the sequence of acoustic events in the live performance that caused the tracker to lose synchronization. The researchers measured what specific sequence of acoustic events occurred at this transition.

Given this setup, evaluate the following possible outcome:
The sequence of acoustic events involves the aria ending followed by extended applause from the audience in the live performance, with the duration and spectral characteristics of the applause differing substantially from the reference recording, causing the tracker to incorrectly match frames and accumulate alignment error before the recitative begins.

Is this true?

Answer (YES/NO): NO